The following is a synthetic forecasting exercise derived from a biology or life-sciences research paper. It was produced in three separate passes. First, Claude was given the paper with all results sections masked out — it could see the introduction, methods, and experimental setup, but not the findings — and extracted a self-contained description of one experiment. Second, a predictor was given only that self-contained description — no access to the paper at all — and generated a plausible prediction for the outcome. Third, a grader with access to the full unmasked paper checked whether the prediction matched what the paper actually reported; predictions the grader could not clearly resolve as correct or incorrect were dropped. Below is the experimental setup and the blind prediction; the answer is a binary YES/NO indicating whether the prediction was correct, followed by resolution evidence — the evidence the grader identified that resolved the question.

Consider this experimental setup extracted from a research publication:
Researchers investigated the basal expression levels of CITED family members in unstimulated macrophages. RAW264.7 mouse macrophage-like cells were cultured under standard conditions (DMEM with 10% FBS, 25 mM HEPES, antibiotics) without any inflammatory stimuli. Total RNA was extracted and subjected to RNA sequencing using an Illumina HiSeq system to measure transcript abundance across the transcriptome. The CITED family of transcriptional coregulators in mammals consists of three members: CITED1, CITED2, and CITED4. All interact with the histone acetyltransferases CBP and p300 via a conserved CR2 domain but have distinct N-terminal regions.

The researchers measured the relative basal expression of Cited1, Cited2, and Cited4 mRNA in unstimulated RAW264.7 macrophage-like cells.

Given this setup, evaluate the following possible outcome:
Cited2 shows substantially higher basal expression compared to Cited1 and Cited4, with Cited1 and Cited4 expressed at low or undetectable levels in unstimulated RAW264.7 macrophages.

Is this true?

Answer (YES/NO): YES